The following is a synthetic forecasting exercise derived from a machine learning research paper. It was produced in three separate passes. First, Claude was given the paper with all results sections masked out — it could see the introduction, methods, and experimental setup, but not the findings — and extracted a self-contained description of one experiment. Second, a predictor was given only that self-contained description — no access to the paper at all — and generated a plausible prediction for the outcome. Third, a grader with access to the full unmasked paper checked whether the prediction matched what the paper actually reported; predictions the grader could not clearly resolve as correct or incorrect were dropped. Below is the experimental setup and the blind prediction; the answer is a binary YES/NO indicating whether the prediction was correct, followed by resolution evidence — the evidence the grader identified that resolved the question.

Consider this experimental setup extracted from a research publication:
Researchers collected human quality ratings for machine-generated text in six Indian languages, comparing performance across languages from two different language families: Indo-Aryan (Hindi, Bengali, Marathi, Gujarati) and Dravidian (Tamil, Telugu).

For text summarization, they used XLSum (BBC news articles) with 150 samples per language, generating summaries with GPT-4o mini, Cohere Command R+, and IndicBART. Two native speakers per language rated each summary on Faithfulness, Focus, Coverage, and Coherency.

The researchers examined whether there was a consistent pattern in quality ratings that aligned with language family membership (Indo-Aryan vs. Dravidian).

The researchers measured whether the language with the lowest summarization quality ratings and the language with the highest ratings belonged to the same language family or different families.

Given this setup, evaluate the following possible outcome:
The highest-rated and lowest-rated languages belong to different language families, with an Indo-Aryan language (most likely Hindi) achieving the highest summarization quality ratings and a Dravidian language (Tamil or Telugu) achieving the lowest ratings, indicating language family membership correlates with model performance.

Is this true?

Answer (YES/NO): NO